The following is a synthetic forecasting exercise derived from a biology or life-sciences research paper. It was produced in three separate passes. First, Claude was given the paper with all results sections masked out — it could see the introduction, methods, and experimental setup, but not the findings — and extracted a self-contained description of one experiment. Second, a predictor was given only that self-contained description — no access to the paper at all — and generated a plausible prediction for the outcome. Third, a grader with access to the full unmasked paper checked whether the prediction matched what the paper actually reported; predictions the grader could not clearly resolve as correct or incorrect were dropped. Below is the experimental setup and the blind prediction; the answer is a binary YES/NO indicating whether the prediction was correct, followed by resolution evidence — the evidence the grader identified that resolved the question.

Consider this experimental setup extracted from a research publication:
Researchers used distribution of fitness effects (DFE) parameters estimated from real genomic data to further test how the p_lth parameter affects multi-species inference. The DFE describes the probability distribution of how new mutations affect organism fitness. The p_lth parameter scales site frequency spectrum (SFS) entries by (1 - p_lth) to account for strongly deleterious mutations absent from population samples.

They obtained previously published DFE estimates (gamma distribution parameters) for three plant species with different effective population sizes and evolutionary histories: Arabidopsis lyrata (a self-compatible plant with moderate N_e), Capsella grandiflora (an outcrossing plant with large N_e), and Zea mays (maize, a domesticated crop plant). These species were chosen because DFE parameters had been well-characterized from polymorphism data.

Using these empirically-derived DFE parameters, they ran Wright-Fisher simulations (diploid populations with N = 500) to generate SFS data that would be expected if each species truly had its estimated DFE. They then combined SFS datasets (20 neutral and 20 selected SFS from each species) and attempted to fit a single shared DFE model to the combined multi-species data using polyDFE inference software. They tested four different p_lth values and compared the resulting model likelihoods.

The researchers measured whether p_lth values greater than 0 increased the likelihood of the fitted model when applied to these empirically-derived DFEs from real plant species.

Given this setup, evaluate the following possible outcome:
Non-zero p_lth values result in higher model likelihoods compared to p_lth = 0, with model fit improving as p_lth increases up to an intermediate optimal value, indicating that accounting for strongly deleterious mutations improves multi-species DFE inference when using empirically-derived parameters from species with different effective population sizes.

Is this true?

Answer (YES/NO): NO